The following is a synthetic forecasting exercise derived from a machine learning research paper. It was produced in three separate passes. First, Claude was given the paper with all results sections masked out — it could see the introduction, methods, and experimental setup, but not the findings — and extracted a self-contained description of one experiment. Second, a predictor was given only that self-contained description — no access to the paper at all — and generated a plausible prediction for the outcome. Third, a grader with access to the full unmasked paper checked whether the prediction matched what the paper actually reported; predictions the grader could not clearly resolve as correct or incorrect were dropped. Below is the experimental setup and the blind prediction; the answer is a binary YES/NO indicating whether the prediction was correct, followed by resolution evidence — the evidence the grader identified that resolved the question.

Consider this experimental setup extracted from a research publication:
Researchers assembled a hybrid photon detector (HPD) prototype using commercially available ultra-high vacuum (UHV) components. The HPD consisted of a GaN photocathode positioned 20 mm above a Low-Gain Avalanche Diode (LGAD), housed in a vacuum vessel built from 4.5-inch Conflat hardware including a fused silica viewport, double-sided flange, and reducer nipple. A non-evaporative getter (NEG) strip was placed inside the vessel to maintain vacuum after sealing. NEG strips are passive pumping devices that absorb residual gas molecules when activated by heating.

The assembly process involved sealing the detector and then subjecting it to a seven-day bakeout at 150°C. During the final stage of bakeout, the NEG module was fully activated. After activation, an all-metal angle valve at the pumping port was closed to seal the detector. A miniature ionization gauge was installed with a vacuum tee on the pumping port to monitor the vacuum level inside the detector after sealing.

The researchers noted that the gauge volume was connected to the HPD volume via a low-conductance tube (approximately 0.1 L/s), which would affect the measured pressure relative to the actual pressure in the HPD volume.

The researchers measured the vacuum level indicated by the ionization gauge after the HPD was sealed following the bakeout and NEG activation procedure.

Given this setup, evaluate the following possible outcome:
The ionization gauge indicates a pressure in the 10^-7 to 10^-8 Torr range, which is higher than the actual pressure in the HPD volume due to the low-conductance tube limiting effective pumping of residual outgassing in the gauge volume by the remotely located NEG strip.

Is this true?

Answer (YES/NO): NO